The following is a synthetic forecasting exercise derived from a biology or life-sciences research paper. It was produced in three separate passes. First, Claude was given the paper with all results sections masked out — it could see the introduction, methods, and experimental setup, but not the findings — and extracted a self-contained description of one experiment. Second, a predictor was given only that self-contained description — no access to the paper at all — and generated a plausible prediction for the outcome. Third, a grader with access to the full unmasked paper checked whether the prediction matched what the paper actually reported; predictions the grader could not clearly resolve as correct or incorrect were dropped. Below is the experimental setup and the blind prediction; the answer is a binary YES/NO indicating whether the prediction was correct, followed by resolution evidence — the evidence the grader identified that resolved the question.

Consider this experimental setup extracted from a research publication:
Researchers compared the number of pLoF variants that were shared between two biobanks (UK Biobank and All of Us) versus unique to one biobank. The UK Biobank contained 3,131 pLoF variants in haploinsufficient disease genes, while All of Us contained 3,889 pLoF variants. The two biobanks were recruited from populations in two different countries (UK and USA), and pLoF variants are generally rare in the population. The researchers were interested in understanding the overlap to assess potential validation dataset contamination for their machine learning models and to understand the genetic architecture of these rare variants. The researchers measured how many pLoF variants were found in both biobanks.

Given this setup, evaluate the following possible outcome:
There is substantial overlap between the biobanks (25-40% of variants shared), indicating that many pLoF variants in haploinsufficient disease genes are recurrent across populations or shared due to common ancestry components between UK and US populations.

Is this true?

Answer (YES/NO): NO